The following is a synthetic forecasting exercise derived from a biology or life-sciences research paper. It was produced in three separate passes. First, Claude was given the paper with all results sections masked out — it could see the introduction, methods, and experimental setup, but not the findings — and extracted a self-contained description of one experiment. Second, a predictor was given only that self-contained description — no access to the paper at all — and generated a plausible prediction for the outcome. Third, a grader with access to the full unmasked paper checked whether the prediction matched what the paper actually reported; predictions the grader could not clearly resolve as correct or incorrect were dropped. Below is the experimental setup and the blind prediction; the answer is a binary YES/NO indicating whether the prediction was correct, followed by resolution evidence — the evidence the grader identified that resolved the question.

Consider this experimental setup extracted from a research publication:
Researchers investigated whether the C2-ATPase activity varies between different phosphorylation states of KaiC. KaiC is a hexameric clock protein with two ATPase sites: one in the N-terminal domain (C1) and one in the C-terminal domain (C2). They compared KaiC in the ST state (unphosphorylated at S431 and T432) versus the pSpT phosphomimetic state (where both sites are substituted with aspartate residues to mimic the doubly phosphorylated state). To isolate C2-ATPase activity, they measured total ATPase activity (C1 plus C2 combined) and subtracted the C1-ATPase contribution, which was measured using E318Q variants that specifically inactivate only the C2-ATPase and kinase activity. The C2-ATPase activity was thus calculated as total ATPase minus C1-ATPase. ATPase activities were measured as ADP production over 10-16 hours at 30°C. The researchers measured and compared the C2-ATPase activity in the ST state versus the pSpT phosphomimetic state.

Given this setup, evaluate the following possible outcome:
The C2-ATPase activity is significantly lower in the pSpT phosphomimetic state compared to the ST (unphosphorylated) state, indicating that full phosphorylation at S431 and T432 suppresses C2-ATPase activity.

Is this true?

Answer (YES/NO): NO